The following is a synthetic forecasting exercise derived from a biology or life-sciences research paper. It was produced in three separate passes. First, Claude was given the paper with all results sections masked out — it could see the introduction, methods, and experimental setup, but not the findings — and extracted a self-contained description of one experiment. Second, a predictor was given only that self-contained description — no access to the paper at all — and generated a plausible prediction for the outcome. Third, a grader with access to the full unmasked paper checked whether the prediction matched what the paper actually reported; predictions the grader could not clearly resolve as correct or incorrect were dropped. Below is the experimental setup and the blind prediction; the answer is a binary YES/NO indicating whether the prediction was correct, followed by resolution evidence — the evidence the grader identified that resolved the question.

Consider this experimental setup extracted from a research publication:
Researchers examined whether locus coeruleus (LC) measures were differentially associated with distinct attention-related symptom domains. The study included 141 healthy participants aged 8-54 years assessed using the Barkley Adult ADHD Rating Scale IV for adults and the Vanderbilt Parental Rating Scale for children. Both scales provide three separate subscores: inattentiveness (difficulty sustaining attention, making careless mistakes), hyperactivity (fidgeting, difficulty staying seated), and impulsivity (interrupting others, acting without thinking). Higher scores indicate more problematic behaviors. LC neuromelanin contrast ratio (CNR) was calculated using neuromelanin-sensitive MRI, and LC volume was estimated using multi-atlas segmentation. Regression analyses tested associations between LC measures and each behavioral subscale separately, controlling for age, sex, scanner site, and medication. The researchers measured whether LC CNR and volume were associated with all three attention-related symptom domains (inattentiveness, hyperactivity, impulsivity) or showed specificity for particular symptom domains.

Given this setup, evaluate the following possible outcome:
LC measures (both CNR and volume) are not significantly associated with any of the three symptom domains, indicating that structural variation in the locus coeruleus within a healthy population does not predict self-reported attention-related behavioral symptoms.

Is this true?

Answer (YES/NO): NO